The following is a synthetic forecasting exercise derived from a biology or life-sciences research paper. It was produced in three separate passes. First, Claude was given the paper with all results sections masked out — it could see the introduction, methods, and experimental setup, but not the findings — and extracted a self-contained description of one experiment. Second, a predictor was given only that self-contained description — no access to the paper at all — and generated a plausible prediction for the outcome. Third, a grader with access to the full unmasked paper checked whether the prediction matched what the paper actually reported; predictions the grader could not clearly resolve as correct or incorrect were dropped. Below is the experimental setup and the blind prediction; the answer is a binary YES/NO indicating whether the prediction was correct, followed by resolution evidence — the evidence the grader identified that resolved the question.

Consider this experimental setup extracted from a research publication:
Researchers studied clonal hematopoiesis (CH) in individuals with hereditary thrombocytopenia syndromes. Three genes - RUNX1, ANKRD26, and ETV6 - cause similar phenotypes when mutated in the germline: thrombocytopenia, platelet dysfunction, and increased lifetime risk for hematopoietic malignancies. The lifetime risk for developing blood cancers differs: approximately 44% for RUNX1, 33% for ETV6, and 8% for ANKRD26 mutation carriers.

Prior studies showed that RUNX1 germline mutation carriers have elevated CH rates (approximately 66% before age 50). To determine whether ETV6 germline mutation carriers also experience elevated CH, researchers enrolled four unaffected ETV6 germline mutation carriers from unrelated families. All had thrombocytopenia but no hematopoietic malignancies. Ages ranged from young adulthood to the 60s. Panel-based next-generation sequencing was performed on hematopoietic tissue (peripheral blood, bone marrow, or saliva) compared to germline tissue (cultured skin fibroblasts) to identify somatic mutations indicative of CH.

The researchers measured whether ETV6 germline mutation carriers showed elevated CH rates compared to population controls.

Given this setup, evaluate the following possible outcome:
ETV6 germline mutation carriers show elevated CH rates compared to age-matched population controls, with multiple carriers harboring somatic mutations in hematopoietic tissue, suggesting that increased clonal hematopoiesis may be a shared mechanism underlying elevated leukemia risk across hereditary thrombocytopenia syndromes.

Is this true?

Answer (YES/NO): NO